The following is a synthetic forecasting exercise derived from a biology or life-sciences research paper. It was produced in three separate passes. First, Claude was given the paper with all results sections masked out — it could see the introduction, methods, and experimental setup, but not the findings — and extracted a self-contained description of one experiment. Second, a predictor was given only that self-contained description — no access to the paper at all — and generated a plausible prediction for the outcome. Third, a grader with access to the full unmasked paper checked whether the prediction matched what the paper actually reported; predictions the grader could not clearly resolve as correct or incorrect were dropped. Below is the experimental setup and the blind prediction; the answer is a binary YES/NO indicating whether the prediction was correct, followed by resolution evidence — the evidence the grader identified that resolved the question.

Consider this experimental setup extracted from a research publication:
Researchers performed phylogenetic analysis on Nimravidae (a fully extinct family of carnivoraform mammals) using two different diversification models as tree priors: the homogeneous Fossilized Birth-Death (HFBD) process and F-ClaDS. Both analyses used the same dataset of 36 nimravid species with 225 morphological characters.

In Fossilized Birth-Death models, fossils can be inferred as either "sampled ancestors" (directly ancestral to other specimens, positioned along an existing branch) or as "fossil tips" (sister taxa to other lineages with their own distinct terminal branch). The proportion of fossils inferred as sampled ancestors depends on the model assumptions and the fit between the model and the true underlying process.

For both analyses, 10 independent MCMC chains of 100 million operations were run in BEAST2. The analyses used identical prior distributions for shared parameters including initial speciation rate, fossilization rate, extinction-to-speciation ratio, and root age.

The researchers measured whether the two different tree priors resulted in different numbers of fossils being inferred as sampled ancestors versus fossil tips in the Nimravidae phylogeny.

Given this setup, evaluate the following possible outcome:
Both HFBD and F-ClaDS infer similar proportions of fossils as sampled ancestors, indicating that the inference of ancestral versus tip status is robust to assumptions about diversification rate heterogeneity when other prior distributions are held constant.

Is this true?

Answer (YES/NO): NO